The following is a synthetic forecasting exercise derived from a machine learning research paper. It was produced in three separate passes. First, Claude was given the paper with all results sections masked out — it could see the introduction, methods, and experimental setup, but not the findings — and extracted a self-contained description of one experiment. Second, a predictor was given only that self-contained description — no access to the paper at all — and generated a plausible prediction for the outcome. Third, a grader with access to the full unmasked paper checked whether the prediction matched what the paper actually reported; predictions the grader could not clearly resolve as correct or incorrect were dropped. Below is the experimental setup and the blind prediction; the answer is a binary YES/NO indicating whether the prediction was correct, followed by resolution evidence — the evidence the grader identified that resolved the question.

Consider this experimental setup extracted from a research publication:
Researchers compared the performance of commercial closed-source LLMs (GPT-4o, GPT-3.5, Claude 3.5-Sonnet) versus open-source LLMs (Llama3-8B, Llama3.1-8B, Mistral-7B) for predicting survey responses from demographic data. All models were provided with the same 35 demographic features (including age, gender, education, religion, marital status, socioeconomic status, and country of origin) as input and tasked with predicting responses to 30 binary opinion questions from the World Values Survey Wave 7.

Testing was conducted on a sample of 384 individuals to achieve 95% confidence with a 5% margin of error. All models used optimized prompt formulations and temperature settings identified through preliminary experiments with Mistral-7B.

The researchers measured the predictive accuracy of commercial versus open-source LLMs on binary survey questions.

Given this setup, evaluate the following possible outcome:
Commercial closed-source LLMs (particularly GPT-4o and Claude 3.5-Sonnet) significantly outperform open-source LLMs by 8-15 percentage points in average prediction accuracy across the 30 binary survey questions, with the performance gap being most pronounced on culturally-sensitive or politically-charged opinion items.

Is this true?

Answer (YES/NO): NO